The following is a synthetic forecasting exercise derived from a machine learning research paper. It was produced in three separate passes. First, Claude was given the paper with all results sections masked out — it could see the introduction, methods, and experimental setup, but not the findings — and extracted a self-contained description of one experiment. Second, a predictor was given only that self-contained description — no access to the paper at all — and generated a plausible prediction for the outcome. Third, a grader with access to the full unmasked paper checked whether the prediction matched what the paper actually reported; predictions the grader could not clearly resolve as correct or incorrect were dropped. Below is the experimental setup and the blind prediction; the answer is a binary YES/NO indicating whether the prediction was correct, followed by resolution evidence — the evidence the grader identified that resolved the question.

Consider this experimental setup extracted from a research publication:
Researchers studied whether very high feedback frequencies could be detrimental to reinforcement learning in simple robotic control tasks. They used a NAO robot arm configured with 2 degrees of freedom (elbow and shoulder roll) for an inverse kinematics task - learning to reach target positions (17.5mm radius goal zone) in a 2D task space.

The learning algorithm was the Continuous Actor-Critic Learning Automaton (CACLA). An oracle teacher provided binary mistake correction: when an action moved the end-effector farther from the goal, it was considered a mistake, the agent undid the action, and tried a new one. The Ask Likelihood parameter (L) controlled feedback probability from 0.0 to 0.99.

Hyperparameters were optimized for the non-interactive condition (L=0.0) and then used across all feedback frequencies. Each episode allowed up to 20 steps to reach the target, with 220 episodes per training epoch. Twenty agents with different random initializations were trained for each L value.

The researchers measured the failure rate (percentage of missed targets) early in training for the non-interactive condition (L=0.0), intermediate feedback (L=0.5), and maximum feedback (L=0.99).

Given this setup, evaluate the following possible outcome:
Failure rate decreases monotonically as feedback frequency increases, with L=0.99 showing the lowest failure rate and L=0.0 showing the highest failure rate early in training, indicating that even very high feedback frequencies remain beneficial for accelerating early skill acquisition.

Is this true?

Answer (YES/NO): NO